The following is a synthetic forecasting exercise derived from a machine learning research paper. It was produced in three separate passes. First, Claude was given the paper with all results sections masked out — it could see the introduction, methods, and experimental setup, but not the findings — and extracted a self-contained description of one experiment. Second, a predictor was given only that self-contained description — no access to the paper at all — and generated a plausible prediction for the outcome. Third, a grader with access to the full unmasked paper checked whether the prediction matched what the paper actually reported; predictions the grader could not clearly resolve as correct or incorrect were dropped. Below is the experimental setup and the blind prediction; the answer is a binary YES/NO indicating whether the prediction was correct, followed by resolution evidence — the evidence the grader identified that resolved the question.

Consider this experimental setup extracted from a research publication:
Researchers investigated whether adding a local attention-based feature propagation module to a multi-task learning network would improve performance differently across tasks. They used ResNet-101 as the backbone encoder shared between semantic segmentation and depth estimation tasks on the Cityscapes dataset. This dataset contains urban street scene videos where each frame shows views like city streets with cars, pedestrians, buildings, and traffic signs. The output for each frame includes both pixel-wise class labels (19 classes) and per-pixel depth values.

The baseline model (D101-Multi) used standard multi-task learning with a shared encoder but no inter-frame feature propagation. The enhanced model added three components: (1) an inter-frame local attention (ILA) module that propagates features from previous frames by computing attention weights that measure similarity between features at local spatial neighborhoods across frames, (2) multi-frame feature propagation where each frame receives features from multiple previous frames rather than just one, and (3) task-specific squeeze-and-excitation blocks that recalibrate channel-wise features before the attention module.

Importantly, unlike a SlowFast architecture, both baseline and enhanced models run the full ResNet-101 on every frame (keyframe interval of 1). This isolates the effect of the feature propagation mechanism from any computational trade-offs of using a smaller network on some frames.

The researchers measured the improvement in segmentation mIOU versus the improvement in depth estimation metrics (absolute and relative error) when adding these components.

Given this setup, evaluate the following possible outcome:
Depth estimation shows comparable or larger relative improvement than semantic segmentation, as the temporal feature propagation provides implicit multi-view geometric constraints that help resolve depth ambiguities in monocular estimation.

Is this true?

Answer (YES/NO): YES